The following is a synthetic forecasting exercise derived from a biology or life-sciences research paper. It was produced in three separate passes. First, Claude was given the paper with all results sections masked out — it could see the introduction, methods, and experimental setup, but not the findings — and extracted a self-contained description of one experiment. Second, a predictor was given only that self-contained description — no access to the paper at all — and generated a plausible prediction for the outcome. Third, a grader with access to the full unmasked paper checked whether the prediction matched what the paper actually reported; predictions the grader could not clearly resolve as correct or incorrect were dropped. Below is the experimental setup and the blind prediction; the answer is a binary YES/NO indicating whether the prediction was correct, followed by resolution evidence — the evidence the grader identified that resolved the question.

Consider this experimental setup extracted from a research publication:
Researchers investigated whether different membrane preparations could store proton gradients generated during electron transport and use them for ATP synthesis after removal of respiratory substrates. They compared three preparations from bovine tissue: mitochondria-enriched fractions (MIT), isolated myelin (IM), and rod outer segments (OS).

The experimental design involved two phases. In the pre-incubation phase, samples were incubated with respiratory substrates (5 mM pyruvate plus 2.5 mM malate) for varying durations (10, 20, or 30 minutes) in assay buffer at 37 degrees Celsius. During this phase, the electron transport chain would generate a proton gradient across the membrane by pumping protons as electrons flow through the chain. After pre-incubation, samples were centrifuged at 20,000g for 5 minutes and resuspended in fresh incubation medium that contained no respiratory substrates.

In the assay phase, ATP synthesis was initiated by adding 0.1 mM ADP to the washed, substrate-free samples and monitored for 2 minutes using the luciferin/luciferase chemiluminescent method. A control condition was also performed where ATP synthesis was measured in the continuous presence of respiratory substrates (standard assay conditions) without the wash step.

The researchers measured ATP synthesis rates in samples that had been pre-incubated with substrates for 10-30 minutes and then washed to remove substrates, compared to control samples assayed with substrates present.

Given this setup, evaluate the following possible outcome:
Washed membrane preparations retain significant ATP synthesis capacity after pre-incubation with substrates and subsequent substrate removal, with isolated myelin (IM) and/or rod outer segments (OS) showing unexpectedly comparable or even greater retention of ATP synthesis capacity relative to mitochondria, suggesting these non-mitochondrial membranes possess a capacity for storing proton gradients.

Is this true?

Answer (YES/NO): YES